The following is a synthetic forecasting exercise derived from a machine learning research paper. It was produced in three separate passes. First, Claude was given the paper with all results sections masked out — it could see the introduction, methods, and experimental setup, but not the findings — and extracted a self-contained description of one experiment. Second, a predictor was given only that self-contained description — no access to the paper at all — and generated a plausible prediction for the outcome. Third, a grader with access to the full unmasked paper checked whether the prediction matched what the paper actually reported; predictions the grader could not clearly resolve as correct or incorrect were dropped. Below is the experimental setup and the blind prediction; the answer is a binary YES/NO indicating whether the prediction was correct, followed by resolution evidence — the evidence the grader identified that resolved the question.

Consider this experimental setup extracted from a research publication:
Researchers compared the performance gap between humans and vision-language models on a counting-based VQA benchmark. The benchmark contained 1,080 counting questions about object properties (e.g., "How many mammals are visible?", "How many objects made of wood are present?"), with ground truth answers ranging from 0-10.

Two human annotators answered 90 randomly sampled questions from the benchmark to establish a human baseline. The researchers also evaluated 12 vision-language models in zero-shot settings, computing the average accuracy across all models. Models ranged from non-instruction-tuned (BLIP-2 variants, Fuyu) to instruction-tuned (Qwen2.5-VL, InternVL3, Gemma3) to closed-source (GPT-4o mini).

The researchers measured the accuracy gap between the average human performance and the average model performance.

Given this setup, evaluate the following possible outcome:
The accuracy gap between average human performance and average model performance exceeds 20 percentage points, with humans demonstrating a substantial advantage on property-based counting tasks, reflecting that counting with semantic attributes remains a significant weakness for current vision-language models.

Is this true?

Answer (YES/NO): YES